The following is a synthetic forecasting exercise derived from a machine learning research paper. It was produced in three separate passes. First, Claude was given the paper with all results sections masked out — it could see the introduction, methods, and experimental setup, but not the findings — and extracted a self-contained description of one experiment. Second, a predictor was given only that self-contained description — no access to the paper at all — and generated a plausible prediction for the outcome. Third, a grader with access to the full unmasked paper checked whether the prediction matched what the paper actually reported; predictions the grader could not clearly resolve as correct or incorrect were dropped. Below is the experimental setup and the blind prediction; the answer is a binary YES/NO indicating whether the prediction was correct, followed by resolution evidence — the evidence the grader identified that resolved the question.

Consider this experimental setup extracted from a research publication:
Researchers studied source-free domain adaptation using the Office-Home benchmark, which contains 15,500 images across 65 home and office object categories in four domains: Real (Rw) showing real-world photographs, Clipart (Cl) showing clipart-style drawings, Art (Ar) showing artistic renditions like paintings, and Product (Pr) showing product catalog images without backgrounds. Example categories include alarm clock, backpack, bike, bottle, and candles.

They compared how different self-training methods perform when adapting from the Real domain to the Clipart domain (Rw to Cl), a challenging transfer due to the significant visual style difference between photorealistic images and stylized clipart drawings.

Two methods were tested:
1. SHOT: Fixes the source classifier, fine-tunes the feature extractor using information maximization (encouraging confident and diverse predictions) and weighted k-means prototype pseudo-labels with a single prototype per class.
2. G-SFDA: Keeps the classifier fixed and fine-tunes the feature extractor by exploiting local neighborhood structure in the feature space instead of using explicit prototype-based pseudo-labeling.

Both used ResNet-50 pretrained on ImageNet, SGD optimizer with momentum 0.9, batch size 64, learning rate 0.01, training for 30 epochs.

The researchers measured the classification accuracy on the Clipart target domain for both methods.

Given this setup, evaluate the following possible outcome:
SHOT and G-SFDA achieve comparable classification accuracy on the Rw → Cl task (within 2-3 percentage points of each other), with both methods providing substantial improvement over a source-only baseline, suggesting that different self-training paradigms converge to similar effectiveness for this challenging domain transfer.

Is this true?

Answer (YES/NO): YES